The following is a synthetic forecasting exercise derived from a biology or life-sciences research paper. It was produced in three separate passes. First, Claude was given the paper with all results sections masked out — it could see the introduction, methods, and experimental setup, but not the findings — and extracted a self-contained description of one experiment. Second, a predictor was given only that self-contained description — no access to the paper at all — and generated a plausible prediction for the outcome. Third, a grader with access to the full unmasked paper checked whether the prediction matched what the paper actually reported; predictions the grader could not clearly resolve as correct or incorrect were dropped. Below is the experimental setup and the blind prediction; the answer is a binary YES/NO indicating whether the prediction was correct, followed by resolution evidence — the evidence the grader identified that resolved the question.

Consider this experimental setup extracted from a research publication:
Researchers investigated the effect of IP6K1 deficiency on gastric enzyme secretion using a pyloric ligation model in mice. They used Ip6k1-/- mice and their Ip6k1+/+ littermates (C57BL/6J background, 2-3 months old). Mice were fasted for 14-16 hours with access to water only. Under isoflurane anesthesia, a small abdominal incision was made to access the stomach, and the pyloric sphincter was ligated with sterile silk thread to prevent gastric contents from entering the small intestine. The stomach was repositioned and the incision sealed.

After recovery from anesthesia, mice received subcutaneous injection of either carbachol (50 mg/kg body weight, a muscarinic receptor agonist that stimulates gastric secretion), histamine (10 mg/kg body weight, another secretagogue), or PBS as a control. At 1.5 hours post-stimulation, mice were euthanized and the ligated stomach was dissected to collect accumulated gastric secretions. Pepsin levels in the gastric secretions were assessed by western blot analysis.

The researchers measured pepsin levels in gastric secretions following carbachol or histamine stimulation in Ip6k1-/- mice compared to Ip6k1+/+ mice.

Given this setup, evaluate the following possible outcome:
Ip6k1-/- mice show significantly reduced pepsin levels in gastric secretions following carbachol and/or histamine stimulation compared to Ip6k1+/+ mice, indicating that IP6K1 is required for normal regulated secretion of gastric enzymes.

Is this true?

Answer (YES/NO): YES